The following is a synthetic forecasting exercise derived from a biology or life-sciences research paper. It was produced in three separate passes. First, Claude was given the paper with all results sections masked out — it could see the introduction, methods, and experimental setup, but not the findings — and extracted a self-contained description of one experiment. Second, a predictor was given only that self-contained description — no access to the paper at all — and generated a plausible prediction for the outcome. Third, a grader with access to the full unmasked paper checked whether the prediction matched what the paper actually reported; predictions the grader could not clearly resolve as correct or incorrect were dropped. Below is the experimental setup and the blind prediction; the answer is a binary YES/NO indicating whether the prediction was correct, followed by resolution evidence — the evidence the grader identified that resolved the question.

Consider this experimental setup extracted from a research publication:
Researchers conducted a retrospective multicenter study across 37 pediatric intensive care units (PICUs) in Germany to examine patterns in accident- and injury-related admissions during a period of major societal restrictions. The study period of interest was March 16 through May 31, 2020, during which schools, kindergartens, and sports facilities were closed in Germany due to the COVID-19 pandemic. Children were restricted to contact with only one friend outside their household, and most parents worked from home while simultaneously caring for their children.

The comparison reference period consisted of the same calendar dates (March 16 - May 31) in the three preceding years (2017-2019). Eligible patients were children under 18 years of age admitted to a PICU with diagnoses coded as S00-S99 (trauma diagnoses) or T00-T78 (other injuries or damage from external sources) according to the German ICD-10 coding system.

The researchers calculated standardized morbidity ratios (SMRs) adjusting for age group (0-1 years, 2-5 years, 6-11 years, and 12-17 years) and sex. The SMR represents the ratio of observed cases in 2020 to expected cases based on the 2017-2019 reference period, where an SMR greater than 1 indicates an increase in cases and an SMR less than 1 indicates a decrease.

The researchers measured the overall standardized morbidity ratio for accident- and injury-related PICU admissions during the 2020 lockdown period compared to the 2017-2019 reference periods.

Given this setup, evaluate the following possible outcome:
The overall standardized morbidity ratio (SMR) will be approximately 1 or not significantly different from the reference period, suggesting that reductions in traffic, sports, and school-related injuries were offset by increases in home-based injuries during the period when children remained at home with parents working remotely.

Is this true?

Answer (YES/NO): YES